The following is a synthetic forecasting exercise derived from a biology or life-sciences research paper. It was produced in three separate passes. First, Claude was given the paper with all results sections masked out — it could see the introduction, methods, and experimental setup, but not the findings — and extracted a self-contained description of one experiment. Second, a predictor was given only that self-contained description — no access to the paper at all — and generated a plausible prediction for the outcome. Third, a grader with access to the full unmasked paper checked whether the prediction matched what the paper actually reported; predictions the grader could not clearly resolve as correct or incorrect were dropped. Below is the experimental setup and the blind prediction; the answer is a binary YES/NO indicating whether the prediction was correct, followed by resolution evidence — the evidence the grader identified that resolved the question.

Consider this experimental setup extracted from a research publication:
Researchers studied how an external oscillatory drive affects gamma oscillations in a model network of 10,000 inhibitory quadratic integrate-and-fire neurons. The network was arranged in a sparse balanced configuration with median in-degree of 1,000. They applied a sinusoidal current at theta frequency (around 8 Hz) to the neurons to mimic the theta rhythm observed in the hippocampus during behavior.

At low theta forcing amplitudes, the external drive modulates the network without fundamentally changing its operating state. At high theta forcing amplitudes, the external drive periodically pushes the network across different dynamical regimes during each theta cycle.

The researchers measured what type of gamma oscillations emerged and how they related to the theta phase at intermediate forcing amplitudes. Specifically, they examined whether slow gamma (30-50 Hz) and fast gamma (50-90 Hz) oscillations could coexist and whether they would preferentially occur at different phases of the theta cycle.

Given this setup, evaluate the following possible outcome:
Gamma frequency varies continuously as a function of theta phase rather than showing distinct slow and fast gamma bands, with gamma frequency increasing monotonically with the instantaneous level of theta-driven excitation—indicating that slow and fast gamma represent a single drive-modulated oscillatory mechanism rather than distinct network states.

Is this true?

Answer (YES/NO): NO